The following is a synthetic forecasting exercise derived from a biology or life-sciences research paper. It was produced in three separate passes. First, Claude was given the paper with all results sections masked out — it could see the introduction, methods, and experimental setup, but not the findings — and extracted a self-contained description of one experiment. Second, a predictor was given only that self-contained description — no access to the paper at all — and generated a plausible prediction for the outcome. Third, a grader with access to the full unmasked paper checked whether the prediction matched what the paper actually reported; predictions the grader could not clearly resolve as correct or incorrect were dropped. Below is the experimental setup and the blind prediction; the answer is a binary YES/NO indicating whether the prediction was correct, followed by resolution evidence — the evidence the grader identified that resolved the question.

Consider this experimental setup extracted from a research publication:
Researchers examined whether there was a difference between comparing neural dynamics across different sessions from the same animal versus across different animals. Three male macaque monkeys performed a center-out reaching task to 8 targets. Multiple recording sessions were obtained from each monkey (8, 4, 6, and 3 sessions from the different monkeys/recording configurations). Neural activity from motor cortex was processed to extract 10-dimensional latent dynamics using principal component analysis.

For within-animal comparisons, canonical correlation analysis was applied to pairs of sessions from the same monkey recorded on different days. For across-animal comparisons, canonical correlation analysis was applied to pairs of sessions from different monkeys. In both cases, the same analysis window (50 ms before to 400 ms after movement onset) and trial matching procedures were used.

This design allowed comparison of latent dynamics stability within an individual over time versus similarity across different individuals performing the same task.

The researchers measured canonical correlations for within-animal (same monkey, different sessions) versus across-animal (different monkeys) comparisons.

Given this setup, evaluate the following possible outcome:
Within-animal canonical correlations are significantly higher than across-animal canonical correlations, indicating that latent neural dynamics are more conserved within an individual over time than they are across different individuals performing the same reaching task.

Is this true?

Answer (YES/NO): NO